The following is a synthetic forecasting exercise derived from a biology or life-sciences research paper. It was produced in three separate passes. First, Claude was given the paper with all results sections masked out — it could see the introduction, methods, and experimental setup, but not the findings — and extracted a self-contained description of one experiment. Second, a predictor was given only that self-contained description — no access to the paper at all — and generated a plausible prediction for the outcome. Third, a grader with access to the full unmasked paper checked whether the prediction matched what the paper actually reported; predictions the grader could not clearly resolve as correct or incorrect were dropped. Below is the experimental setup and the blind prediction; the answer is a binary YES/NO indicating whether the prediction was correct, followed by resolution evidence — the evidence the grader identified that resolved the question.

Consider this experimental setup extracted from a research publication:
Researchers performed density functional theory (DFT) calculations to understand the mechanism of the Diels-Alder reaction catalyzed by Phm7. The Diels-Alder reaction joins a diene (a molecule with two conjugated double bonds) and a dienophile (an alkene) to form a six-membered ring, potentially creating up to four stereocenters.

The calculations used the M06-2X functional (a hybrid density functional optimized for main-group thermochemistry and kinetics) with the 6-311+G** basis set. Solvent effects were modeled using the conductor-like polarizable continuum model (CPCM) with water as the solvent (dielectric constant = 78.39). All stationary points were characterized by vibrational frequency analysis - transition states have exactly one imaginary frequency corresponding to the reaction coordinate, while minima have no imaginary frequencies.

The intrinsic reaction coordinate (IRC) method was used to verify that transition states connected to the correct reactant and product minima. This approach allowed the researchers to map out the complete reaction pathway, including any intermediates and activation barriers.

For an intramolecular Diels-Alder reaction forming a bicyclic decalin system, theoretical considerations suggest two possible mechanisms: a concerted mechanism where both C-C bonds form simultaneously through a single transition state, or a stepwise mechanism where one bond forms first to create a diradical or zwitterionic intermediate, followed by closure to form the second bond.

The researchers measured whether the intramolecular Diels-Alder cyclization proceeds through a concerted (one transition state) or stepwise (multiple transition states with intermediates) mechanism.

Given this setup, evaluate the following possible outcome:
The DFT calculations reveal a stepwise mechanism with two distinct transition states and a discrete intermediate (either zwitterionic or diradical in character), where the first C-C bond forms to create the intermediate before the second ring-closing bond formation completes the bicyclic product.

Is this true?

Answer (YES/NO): NO